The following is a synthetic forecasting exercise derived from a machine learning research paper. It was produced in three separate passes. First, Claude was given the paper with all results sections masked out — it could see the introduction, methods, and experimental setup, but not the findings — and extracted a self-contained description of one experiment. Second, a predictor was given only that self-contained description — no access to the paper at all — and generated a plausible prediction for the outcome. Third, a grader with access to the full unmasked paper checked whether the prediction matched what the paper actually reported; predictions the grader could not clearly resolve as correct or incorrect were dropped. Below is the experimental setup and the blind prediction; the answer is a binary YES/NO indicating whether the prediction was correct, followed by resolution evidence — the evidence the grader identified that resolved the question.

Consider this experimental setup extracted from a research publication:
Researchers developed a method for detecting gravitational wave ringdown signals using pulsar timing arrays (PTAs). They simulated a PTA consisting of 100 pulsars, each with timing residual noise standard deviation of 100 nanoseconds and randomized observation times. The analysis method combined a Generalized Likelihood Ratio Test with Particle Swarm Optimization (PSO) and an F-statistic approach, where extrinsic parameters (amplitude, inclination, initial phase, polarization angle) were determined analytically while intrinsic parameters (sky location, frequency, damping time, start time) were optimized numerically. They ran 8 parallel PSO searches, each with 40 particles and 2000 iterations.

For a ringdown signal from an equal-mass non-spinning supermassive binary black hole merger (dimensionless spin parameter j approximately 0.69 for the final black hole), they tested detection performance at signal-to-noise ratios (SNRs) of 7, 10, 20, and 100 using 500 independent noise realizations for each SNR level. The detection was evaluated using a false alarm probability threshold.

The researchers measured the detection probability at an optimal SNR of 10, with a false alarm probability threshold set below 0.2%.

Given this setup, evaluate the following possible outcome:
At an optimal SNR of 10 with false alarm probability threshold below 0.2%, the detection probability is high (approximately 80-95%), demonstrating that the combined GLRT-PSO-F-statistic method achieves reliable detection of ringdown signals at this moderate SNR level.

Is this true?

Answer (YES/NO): NO